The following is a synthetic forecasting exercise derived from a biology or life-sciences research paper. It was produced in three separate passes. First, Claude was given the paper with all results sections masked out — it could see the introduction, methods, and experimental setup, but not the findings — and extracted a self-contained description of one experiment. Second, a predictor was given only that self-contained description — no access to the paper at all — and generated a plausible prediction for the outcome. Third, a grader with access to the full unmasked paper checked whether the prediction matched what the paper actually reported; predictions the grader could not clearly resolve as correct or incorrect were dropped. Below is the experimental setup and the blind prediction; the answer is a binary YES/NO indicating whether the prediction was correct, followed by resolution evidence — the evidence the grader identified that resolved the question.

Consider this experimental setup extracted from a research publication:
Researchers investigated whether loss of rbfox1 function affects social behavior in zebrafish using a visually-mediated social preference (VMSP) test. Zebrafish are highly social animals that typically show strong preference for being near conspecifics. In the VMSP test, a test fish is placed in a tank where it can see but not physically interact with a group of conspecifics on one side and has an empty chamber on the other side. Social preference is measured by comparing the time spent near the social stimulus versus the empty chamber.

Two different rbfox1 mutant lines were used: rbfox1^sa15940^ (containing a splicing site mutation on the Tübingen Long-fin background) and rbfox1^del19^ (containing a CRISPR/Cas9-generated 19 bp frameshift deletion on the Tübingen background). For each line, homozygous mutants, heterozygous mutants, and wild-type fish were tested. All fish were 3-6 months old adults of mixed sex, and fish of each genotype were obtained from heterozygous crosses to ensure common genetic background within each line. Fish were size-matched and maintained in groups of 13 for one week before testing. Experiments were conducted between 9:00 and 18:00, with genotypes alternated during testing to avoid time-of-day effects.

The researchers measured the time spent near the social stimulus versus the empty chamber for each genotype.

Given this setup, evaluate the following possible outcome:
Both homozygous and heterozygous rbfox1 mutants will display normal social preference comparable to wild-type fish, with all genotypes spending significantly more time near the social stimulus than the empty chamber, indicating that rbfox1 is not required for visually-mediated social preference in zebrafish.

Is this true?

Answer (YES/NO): NO